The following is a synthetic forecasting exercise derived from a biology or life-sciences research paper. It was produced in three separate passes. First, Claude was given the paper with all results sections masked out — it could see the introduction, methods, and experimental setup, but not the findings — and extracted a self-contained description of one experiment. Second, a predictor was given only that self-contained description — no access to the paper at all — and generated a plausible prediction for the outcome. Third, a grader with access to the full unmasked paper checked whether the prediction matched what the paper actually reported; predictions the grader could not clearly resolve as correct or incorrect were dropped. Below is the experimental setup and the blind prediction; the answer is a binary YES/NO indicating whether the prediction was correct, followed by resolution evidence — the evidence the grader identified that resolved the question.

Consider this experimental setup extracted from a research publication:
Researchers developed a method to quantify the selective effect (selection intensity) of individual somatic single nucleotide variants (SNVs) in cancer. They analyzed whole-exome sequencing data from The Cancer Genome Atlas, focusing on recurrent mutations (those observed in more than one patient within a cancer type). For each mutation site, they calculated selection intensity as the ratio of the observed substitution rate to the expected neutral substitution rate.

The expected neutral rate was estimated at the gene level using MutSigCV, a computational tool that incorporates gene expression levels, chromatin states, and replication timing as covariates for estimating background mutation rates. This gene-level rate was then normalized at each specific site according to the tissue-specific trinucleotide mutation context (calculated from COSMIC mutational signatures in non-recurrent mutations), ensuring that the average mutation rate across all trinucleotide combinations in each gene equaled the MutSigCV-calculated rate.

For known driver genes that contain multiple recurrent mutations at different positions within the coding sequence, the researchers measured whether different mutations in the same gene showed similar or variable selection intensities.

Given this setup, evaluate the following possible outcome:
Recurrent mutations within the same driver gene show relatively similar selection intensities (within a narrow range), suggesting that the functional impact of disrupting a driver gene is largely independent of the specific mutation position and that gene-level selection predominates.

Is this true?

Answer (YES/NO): NO